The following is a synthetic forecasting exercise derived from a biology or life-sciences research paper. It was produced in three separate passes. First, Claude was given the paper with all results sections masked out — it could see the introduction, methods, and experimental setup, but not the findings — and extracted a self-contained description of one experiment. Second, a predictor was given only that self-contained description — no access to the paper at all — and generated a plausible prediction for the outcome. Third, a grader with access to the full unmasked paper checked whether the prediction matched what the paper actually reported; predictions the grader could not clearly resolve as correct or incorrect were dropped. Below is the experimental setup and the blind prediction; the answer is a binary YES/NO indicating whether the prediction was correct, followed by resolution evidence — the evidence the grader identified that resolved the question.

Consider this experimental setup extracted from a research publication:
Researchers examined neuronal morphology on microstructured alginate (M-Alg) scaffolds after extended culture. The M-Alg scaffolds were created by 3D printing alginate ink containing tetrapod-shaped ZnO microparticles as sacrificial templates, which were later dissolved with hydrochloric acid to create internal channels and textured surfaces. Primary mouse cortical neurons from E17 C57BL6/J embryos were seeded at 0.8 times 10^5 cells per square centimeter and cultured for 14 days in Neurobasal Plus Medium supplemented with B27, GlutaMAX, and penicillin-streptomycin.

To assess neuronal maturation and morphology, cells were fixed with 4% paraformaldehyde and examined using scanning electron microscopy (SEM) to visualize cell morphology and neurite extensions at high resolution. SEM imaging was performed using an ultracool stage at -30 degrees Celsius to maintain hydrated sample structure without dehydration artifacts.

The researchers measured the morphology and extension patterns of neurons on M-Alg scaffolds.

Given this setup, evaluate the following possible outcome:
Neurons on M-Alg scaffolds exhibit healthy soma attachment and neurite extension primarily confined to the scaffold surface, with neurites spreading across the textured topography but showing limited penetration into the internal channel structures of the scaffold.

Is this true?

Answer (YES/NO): NO